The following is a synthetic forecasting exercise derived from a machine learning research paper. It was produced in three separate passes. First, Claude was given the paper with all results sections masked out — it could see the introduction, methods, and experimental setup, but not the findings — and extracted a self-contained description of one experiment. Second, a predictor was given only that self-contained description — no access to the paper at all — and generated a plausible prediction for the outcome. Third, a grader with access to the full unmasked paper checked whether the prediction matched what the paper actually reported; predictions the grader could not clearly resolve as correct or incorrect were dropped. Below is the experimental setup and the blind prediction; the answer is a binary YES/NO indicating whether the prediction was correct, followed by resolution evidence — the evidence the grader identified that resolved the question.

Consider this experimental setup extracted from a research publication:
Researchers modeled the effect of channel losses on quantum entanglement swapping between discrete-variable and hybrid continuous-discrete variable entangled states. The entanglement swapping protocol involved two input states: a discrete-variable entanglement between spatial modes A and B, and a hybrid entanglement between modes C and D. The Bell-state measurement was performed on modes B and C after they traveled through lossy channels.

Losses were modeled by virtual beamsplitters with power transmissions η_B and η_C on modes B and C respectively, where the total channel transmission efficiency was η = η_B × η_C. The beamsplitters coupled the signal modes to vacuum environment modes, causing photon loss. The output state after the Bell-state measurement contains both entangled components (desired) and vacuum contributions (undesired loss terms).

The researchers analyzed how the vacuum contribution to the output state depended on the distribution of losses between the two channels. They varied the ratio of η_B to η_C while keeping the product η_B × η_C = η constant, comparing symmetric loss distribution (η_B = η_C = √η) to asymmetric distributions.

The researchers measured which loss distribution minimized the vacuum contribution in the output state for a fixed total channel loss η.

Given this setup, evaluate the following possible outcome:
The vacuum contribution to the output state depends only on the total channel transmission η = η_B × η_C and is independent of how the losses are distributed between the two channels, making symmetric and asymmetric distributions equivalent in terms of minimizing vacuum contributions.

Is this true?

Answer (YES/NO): NO